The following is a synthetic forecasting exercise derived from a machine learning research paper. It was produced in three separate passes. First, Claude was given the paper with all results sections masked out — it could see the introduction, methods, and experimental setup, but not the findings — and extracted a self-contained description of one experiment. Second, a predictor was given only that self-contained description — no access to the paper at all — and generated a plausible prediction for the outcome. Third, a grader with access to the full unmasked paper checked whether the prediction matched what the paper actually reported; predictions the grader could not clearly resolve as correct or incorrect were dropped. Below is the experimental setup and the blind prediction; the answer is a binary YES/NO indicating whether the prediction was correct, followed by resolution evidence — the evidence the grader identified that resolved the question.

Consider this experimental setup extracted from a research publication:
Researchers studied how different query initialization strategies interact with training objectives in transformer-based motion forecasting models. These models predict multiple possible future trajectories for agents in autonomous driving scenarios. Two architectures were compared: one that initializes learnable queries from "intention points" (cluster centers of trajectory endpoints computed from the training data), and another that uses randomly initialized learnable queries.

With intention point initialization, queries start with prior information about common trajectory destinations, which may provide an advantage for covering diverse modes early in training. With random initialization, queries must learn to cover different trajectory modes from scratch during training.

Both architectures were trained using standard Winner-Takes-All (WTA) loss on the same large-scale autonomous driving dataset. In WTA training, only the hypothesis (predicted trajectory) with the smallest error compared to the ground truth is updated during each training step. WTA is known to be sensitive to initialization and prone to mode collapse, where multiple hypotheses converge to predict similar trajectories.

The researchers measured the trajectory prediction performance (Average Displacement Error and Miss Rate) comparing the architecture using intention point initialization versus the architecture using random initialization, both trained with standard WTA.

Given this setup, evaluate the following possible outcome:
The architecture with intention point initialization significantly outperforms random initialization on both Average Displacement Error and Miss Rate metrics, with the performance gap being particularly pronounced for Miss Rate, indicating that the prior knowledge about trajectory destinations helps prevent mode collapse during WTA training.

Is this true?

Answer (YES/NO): NO